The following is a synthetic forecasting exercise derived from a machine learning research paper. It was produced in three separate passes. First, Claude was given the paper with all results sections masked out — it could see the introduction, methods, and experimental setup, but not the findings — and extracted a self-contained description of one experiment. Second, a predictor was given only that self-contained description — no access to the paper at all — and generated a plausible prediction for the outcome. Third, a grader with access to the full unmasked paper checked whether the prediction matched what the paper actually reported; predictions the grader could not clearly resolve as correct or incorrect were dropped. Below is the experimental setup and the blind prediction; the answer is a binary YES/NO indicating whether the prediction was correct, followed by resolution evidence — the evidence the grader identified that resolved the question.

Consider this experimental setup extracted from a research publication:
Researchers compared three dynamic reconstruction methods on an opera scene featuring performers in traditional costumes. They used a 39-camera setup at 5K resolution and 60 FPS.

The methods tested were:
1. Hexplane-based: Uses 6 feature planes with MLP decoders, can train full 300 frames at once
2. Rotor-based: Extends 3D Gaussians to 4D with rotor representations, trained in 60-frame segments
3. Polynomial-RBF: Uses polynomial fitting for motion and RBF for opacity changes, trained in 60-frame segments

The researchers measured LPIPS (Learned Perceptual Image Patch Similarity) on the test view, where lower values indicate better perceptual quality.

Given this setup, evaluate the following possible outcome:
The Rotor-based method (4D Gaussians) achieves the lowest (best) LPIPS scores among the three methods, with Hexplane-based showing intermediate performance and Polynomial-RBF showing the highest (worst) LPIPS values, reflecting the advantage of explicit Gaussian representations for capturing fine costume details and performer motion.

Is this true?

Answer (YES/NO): NO